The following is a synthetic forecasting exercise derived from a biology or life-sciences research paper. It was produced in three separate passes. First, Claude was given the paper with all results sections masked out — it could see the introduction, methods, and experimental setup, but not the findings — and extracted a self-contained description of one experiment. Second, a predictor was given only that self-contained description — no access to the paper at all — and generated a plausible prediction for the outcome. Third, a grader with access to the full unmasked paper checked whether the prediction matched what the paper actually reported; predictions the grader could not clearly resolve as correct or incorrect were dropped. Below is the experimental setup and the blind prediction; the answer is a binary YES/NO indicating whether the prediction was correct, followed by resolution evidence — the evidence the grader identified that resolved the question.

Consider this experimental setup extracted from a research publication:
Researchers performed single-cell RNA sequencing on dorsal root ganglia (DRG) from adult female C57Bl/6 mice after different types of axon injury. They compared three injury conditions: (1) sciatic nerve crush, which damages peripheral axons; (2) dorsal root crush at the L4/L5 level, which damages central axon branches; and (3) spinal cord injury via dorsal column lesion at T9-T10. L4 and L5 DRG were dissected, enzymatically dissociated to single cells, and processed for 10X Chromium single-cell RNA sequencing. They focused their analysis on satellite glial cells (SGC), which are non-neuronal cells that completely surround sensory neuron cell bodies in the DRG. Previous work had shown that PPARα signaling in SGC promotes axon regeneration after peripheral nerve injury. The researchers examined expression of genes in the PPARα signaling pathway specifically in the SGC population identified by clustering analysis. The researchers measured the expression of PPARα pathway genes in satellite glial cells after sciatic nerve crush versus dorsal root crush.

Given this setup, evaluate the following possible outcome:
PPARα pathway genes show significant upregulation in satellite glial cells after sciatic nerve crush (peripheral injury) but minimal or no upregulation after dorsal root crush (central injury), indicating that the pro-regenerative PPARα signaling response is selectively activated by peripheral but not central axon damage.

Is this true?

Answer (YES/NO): YES